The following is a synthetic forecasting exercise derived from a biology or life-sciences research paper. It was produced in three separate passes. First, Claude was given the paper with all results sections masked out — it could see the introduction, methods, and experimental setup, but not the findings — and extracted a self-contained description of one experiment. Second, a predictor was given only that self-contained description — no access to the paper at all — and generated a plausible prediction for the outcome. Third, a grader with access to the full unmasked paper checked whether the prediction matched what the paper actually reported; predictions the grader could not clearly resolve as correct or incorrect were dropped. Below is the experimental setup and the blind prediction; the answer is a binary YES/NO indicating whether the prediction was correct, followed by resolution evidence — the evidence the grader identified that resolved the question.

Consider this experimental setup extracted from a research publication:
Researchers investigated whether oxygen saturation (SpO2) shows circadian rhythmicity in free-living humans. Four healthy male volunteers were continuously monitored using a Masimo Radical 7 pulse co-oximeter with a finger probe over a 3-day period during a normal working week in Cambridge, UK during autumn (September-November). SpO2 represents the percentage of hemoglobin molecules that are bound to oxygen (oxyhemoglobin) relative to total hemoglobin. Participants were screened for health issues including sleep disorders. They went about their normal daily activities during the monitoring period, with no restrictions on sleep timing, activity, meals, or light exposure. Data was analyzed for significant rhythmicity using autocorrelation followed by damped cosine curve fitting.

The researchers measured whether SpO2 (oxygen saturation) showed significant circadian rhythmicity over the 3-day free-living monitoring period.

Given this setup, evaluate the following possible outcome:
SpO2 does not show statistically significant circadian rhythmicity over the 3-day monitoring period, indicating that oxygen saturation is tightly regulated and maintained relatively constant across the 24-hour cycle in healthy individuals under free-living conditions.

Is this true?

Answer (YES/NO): NO